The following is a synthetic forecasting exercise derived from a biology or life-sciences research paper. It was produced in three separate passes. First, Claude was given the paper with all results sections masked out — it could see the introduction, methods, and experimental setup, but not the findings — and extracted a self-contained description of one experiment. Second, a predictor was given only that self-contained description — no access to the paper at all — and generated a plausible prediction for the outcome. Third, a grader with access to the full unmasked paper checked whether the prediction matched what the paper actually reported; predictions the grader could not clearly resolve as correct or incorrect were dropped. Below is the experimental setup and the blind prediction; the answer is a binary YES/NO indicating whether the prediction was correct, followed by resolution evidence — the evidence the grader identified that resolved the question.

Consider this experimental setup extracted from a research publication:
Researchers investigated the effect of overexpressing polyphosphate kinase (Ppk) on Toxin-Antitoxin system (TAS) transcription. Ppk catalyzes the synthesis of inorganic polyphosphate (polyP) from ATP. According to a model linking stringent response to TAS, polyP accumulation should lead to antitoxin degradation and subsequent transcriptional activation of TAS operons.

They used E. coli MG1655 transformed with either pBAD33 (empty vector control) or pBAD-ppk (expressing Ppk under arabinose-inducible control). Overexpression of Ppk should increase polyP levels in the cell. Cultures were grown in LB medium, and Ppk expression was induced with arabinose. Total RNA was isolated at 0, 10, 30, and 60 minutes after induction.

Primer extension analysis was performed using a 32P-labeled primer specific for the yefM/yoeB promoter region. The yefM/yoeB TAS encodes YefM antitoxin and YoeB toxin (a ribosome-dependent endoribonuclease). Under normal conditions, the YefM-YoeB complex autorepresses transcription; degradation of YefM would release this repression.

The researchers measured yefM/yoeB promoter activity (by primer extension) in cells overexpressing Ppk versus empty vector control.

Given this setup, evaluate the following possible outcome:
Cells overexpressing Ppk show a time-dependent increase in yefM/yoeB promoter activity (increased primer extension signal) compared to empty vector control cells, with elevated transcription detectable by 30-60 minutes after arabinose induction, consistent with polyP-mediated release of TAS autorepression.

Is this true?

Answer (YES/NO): NO